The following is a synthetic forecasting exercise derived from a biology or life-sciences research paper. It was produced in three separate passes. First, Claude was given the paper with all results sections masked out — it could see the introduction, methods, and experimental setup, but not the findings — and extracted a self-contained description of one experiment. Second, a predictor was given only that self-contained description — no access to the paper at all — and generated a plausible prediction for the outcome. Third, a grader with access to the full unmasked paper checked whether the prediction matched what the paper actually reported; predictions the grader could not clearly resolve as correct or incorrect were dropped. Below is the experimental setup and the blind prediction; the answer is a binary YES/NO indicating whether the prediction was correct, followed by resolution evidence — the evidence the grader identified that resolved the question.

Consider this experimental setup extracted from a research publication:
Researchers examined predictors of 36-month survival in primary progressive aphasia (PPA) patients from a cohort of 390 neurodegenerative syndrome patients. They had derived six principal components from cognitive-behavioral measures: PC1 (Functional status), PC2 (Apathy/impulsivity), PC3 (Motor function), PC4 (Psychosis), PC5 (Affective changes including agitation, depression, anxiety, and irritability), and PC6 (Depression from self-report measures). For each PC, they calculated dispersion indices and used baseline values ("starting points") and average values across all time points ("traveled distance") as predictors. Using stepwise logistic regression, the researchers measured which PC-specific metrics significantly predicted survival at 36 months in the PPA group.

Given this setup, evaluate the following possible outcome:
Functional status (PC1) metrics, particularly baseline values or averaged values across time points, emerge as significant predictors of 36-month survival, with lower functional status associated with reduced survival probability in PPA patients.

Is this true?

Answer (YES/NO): NO